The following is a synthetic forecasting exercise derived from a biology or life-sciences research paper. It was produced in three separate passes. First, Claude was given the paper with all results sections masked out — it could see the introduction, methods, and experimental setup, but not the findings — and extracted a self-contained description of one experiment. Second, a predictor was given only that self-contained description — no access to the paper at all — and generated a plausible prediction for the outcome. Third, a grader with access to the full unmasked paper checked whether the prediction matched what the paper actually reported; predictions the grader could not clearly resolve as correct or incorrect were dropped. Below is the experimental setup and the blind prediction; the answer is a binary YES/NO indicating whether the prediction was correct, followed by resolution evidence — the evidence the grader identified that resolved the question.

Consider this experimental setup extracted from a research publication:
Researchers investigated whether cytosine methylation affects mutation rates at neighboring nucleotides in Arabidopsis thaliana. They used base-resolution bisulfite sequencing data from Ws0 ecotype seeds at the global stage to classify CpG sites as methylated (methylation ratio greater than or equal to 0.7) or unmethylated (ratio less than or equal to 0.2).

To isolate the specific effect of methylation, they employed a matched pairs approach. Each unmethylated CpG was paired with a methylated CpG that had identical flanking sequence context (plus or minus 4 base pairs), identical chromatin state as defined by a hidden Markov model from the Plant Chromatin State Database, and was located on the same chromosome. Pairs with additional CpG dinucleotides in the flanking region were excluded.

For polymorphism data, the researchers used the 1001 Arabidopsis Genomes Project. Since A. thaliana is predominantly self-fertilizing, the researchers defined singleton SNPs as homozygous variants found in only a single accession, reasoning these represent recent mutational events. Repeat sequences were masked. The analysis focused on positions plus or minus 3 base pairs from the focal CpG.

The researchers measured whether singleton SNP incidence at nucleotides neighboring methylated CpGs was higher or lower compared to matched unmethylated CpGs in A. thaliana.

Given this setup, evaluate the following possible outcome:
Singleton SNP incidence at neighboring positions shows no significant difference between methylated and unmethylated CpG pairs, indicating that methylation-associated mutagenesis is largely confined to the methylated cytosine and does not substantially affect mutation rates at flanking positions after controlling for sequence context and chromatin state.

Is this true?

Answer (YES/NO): NO